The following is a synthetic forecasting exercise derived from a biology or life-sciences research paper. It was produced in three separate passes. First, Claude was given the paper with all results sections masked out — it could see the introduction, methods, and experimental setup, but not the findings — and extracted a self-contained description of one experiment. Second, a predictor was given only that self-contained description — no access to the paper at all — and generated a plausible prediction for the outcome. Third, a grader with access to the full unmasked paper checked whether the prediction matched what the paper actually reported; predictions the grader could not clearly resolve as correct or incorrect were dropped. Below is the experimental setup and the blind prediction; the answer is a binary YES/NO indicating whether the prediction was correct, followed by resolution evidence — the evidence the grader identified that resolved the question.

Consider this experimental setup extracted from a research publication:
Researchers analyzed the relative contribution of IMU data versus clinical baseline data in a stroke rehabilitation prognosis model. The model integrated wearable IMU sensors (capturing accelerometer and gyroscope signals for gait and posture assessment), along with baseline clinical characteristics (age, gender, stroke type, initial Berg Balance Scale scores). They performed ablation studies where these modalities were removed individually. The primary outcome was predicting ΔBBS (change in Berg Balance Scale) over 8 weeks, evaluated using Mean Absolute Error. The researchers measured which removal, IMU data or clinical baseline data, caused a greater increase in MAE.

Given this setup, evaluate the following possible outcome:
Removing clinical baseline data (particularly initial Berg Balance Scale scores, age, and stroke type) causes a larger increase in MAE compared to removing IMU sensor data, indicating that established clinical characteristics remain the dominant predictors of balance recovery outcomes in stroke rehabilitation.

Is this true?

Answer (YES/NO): NO